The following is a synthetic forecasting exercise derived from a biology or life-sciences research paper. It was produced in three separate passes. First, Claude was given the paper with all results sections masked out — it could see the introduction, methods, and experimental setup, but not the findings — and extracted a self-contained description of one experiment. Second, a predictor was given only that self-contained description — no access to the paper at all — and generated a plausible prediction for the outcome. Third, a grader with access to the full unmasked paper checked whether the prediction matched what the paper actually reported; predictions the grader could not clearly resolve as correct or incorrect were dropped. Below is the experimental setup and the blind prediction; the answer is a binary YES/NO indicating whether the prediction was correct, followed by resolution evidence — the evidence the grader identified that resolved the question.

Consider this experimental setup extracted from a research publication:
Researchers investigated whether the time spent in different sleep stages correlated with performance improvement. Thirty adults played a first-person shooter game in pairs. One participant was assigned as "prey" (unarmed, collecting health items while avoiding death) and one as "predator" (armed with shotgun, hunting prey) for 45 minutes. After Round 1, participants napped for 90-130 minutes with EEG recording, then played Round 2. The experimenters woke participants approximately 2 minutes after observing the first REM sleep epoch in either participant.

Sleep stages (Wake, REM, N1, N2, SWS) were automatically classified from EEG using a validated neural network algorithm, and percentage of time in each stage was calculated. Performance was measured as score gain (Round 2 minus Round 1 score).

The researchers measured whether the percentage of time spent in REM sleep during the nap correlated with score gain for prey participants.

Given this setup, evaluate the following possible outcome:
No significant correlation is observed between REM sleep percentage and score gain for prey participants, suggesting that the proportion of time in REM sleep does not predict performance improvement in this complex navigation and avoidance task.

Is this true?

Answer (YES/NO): YES